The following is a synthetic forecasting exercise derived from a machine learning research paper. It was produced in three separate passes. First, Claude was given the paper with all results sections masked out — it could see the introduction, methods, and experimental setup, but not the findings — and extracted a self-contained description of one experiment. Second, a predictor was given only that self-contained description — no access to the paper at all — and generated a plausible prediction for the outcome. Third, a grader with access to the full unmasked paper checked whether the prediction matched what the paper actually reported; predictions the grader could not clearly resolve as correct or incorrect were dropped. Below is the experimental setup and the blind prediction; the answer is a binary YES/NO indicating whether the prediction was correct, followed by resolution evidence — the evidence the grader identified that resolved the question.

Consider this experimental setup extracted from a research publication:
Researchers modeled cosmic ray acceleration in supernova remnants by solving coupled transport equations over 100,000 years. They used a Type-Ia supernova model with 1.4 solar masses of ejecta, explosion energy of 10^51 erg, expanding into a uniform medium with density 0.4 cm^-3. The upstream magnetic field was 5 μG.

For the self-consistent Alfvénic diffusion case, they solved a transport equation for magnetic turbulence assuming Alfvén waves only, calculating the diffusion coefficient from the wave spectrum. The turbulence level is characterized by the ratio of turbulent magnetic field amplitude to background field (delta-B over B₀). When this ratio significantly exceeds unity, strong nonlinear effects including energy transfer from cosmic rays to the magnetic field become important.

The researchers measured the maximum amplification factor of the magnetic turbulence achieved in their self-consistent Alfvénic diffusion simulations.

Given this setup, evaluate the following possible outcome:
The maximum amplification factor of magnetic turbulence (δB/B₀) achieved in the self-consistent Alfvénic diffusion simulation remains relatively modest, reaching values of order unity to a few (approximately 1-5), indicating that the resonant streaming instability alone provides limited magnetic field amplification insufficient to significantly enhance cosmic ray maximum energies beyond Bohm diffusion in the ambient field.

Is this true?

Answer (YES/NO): YES